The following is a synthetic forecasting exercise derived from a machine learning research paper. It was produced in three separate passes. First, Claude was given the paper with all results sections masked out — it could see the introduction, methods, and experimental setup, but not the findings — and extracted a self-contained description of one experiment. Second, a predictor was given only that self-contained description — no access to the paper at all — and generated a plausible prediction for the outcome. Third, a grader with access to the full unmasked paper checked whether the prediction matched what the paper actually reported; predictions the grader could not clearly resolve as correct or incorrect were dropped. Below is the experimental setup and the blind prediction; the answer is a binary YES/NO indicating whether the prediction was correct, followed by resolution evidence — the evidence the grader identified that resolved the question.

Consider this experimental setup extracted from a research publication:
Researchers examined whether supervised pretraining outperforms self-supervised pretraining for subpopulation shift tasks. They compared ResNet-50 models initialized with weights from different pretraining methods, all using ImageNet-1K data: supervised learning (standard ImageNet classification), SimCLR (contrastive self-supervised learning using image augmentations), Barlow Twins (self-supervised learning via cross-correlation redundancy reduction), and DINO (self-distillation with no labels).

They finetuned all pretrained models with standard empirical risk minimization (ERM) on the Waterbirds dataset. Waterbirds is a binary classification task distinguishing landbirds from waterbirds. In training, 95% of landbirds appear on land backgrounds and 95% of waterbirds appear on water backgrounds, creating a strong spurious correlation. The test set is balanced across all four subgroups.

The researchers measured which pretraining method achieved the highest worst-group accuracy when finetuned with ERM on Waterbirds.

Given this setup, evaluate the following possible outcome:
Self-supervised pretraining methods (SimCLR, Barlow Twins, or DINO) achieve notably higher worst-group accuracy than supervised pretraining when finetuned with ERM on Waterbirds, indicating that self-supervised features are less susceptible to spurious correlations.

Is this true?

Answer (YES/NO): NO